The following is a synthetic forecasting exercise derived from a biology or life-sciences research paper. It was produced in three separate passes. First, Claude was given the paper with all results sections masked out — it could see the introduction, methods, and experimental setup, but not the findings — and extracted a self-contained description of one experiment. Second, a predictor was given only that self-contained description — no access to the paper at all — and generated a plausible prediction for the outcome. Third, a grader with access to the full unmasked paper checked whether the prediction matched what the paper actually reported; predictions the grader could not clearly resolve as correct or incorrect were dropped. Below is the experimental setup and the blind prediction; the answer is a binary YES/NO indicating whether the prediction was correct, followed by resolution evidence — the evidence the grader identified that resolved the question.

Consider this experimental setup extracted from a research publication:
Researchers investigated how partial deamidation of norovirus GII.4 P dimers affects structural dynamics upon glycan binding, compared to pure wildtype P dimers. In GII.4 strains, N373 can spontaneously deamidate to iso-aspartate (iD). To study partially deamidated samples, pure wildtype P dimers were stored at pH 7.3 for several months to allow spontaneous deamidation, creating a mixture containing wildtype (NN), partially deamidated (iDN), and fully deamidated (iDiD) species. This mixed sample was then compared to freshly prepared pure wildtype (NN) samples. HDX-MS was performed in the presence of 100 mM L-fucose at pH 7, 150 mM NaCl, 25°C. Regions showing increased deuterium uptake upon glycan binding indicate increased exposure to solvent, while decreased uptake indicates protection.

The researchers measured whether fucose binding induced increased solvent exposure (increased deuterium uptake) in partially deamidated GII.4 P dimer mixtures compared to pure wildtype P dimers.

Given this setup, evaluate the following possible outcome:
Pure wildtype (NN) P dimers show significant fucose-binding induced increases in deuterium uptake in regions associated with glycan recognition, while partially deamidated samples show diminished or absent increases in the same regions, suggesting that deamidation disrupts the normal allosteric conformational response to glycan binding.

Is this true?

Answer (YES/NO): NO